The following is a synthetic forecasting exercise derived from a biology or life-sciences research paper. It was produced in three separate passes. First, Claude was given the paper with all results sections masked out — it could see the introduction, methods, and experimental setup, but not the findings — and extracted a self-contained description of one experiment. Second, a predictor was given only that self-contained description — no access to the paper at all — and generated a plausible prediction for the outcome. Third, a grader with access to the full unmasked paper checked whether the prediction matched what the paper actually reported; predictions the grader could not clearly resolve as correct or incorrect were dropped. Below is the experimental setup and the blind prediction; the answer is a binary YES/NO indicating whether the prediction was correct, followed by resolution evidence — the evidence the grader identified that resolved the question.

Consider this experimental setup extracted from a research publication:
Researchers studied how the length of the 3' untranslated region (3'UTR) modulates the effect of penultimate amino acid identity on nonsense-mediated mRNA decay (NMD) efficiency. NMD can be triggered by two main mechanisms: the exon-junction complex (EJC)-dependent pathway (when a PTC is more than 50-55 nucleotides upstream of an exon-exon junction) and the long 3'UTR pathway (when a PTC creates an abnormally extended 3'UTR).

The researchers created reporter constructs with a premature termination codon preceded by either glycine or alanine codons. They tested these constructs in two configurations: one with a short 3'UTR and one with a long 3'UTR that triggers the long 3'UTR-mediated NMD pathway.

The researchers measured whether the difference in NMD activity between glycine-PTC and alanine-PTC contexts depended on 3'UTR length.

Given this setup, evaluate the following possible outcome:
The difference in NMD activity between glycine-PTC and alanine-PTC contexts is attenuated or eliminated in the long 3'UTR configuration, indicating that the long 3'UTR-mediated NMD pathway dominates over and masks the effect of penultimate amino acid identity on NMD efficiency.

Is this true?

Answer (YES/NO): NO